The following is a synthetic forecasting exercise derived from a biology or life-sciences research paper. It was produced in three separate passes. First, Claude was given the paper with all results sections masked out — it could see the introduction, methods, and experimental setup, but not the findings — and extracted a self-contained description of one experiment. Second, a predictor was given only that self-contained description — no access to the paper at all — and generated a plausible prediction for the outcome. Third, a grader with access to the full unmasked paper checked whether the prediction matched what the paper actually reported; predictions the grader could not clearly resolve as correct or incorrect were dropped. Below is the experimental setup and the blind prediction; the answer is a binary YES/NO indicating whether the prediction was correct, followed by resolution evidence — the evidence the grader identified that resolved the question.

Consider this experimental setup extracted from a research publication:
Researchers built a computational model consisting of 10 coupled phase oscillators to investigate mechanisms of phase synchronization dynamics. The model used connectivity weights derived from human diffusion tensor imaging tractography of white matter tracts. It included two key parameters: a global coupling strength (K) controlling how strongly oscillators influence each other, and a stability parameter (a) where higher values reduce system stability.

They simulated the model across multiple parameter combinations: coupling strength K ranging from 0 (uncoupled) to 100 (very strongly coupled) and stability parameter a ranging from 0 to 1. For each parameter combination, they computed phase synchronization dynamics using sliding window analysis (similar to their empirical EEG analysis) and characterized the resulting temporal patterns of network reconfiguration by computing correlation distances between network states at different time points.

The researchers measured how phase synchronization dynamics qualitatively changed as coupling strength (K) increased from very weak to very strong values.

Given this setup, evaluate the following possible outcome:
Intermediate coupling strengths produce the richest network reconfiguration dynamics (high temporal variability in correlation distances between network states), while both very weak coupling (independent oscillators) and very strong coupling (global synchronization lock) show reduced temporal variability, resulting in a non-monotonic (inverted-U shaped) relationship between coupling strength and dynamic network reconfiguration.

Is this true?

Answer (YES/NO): YES